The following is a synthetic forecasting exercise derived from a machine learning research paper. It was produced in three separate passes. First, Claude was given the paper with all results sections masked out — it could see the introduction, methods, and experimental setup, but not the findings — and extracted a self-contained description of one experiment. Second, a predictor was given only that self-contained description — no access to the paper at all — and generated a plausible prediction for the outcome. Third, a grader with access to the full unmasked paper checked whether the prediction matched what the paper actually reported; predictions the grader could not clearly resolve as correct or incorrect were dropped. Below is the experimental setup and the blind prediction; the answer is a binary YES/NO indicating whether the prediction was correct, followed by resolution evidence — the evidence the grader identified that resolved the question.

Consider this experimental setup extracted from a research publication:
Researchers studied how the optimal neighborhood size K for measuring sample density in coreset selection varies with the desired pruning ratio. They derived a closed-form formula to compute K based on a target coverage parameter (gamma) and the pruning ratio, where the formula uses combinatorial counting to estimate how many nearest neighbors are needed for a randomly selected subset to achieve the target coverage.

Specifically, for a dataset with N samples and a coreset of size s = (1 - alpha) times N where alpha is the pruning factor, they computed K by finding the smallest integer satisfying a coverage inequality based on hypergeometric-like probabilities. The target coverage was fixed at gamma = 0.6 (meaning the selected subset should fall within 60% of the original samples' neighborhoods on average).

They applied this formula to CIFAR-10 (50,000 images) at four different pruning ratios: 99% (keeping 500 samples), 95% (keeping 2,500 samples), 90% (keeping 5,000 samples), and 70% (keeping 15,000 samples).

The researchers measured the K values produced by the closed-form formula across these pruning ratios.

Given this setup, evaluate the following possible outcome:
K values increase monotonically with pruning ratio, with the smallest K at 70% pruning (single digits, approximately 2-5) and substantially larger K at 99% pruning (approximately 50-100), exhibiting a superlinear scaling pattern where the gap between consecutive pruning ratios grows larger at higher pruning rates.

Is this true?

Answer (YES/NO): YES